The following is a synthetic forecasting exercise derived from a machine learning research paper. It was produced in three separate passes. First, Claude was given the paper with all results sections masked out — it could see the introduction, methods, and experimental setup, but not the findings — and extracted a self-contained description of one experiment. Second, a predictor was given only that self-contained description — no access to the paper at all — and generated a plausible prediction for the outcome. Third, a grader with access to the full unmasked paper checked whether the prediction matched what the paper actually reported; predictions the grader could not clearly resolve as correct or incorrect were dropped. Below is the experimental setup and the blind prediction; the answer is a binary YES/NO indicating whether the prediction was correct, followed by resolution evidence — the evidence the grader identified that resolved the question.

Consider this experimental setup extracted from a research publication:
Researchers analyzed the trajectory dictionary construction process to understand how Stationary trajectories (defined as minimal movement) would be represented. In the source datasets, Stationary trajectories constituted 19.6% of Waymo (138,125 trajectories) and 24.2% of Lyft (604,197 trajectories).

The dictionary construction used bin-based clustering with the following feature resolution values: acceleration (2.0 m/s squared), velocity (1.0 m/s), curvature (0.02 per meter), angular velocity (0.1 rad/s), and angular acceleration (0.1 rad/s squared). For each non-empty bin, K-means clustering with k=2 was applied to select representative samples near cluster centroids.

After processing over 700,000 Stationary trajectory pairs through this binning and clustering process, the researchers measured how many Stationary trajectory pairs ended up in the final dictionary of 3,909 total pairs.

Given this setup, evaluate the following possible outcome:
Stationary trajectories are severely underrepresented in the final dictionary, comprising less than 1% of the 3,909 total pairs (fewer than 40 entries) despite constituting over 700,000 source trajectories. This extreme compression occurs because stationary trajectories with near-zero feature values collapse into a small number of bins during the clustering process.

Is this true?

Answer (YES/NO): YES